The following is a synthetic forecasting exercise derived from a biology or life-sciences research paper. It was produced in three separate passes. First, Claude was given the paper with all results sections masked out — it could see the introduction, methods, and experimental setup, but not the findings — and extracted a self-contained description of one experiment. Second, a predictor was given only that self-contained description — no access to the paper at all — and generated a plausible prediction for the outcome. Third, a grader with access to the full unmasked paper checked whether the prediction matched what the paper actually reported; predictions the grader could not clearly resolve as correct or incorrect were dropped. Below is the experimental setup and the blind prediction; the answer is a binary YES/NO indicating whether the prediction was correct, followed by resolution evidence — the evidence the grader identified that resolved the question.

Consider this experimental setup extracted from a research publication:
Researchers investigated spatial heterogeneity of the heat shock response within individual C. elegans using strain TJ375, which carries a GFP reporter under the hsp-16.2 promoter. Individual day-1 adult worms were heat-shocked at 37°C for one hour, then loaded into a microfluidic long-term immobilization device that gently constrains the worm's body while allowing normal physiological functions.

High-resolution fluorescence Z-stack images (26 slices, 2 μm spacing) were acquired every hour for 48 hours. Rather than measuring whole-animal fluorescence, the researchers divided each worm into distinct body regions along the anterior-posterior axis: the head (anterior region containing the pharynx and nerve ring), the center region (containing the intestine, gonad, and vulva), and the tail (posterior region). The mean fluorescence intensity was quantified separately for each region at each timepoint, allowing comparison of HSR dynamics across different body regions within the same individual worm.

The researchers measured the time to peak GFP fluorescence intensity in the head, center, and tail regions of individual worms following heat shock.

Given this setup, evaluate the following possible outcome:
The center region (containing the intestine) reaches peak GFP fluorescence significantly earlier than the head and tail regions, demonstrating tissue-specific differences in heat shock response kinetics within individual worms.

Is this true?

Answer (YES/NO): YES